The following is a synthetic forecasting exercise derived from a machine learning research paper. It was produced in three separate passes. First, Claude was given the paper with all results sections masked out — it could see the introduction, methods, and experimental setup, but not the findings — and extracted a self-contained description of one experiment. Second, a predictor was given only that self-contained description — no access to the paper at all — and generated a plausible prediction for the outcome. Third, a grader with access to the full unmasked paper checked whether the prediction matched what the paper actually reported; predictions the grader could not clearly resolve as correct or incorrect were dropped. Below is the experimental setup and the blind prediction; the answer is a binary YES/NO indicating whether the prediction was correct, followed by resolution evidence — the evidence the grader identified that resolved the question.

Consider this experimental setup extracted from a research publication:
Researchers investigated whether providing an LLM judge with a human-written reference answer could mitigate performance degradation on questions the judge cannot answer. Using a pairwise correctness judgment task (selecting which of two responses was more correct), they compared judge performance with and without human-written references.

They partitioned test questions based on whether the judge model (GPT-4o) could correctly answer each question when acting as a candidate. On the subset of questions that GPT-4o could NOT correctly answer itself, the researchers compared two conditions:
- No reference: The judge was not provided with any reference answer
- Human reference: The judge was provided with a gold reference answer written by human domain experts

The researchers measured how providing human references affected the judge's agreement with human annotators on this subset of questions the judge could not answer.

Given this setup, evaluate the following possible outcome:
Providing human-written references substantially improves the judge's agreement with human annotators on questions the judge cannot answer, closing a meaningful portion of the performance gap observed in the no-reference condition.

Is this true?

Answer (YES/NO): YES